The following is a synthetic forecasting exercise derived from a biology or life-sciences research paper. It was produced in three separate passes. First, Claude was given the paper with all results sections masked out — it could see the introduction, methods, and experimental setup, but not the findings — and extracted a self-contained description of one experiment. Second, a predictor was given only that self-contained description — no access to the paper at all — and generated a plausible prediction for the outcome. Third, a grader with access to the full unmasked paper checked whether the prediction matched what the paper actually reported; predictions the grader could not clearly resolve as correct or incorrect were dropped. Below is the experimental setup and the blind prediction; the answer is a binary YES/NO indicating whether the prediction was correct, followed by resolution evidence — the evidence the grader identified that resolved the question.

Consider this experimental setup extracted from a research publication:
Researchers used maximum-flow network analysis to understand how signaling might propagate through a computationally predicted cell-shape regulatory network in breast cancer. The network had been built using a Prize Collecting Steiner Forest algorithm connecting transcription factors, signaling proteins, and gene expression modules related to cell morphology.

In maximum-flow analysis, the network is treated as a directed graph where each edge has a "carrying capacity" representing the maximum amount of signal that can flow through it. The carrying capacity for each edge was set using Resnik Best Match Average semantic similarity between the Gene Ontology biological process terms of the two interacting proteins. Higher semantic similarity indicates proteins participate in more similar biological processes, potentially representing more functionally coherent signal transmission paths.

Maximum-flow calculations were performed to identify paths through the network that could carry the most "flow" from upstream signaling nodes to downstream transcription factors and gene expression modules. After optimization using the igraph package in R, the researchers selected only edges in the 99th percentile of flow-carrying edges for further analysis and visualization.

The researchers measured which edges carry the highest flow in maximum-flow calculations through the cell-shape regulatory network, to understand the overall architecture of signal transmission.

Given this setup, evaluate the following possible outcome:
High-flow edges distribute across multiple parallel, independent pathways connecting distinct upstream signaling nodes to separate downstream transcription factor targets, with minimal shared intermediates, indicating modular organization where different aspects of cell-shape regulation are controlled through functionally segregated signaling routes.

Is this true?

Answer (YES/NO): NO